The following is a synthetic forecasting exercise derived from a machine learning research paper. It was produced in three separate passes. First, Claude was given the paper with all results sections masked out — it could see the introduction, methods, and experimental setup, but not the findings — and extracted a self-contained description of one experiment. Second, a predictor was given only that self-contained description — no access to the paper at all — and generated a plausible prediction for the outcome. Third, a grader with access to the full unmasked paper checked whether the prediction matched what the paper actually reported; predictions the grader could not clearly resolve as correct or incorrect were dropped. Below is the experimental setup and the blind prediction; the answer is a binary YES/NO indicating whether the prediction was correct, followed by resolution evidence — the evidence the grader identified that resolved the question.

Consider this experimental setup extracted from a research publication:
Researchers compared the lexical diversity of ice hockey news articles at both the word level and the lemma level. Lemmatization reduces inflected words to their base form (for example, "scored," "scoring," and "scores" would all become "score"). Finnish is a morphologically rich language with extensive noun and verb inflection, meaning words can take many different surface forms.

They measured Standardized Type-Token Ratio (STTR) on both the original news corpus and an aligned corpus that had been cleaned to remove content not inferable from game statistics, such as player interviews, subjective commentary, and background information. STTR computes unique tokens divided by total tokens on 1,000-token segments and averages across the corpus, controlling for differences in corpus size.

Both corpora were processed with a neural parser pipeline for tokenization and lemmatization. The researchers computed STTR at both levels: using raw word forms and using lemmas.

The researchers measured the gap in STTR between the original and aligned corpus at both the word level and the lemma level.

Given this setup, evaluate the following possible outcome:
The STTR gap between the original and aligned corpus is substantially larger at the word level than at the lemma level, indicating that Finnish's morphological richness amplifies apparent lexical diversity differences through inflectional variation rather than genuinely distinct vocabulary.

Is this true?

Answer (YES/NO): YES